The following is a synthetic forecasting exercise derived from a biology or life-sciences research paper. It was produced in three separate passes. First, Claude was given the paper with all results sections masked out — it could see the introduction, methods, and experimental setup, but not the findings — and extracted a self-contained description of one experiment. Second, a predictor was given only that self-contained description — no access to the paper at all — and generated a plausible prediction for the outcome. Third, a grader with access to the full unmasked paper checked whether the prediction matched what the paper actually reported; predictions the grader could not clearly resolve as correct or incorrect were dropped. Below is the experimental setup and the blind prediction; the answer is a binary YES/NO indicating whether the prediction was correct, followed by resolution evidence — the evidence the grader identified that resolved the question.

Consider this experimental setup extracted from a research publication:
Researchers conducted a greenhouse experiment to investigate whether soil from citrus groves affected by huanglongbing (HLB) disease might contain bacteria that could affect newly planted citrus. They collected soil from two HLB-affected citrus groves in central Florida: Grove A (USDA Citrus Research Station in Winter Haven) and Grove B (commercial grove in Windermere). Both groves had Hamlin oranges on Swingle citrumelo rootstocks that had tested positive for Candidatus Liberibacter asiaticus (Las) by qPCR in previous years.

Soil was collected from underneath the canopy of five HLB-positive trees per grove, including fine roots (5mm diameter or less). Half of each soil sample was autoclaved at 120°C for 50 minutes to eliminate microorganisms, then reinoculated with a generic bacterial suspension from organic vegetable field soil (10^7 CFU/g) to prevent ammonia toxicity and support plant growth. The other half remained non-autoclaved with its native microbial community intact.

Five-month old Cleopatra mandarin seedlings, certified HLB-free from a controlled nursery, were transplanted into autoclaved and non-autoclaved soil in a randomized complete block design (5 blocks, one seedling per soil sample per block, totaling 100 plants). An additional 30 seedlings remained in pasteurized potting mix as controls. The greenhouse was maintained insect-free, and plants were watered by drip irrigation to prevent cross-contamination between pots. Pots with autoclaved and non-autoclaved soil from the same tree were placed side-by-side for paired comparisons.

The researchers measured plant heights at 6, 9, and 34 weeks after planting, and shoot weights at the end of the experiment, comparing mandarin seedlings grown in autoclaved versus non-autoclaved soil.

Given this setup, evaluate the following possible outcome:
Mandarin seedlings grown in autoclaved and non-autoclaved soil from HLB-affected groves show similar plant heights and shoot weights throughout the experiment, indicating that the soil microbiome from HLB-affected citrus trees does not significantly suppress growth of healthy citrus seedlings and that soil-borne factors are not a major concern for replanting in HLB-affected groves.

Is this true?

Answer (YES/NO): NO